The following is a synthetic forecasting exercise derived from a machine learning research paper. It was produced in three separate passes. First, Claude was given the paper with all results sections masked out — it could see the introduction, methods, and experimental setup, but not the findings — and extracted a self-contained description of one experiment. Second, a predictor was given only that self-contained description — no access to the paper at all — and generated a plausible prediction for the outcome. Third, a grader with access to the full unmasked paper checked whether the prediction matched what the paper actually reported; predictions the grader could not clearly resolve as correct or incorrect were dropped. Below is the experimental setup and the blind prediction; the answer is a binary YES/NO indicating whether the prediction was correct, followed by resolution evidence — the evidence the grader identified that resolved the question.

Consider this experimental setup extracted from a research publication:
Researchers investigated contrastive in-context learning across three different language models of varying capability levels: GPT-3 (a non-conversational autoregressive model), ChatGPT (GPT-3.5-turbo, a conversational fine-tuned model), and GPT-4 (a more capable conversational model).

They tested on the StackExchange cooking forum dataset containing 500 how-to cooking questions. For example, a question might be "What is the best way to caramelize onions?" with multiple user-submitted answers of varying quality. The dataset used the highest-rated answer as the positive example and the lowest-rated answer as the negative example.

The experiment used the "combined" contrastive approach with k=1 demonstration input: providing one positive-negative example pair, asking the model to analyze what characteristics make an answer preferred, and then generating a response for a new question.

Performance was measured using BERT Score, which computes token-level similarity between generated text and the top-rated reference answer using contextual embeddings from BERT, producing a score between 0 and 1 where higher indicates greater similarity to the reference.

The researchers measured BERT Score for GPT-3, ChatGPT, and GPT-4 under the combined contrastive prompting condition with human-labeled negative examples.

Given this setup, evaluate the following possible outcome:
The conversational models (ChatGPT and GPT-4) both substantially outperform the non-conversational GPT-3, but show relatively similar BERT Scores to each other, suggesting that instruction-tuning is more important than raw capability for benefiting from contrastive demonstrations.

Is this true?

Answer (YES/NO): NO